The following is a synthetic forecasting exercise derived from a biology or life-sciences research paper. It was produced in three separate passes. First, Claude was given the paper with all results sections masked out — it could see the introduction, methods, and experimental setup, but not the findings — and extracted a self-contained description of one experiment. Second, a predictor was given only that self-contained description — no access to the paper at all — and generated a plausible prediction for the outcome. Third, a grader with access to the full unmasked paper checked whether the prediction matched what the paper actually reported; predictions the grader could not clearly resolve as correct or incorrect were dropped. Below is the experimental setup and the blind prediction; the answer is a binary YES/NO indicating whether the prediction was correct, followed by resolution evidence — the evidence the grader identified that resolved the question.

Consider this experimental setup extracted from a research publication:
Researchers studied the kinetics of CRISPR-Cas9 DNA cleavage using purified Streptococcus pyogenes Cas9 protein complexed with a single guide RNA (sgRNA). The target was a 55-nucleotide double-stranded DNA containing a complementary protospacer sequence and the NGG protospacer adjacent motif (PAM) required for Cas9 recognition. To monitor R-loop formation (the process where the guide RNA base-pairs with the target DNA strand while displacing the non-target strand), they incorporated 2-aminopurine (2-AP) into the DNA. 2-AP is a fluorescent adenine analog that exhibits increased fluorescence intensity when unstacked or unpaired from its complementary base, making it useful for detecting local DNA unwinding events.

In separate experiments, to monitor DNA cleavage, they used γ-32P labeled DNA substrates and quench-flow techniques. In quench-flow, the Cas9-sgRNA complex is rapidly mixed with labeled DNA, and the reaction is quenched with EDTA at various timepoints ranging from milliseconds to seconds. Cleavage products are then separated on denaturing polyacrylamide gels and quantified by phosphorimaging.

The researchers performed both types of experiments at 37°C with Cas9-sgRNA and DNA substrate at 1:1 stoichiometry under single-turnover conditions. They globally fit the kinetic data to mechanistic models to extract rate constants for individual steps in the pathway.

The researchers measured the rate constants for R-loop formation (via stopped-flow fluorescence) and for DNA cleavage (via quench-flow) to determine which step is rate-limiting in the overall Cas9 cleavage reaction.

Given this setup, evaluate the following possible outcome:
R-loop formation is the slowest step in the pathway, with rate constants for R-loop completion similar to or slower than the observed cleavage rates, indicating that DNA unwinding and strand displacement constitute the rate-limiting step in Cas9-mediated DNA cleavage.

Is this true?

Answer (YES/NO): YES